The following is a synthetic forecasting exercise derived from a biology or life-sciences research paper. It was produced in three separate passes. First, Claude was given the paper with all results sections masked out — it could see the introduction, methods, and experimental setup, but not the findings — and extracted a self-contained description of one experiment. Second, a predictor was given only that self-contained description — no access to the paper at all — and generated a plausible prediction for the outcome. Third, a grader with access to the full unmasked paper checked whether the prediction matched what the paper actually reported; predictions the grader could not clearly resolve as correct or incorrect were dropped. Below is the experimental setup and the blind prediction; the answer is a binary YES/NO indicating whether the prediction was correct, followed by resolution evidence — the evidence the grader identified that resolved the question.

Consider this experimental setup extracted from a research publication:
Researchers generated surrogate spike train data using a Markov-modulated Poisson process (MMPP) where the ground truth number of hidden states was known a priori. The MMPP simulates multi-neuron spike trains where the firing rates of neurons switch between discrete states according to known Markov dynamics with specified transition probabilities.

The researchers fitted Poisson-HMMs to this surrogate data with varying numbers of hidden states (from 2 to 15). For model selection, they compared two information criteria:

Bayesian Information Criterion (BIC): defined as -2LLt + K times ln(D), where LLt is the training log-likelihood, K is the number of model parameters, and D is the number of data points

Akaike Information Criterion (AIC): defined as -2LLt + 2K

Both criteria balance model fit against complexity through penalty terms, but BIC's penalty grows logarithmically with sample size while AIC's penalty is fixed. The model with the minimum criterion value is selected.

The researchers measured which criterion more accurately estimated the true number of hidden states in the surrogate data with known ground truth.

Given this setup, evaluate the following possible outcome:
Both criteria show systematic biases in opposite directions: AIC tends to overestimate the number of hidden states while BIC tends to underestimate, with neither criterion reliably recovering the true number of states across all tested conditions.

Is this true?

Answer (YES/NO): NO